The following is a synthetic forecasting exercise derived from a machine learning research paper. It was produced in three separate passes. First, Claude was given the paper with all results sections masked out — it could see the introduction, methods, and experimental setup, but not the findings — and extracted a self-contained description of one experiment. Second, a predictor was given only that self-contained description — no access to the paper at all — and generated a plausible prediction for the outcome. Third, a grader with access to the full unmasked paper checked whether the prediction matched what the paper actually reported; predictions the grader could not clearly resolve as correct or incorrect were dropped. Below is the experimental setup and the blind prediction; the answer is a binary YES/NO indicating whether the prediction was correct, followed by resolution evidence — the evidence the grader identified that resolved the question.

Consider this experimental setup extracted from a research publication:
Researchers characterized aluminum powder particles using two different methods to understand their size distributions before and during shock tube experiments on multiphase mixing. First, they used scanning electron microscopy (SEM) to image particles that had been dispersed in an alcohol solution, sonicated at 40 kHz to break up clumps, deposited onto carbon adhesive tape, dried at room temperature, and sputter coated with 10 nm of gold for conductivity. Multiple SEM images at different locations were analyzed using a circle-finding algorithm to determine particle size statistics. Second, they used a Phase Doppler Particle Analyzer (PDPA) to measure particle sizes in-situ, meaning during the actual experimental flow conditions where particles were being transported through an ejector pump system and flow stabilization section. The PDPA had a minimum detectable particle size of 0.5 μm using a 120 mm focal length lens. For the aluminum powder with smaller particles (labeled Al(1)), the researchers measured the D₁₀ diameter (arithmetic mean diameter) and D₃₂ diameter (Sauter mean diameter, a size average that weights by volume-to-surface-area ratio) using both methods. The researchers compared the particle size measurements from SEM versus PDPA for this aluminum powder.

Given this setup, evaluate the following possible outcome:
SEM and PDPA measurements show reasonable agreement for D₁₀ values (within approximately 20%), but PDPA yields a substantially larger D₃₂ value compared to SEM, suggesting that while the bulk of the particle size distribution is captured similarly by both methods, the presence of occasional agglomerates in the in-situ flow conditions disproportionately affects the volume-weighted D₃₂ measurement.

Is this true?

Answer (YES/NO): NO